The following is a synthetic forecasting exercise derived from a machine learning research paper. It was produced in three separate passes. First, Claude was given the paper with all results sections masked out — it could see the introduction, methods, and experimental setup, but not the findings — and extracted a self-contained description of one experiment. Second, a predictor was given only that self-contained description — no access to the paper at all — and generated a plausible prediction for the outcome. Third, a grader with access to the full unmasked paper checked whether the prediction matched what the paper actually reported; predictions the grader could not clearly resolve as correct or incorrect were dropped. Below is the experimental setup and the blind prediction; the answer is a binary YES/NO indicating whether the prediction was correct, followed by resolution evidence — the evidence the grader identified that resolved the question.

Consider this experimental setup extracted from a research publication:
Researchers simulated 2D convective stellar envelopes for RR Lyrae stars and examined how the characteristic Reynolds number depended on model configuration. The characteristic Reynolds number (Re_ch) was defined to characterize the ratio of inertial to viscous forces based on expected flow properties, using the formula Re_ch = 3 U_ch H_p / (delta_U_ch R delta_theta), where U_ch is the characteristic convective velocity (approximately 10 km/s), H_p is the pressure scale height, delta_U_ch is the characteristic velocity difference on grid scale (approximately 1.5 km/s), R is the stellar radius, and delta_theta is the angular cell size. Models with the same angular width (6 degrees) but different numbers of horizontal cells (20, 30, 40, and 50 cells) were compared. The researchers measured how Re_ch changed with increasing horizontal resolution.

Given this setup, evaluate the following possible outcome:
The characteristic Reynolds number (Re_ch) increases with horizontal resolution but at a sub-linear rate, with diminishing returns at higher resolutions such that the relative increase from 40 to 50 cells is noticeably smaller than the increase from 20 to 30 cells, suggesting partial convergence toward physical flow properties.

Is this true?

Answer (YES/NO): NO